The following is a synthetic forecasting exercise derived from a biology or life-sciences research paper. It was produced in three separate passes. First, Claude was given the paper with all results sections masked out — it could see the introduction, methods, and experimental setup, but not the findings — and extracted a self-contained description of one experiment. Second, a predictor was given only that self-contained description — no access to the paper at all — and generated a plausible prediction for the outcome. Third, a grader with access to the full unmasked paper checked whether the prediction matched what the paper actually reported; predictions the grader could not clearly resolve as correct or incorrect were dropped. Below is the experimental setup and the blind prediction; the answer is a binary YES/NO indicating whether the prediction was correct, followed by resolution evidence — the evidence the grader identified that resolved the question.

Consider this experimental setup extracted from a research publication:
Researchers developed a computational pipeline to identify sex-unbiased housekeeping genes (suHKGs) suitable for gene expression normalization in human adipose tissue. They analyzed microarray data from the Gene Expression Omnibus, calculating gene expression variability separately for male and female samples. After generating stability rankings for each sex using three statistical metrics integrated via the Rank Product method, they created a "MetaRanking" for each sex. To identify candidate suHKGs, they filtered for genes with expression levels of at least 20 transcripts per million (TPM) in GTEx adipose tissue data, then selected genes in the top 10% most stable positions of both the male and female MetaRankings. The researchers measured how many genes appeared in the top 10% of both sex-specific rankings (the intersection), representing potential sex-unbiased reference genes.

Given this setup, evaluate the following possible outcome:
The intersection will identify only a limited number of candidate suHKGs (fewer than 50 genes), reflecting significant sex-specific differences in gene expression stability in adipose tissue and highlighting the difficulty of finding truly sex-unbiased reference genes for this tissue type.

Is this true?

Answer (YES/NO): NO